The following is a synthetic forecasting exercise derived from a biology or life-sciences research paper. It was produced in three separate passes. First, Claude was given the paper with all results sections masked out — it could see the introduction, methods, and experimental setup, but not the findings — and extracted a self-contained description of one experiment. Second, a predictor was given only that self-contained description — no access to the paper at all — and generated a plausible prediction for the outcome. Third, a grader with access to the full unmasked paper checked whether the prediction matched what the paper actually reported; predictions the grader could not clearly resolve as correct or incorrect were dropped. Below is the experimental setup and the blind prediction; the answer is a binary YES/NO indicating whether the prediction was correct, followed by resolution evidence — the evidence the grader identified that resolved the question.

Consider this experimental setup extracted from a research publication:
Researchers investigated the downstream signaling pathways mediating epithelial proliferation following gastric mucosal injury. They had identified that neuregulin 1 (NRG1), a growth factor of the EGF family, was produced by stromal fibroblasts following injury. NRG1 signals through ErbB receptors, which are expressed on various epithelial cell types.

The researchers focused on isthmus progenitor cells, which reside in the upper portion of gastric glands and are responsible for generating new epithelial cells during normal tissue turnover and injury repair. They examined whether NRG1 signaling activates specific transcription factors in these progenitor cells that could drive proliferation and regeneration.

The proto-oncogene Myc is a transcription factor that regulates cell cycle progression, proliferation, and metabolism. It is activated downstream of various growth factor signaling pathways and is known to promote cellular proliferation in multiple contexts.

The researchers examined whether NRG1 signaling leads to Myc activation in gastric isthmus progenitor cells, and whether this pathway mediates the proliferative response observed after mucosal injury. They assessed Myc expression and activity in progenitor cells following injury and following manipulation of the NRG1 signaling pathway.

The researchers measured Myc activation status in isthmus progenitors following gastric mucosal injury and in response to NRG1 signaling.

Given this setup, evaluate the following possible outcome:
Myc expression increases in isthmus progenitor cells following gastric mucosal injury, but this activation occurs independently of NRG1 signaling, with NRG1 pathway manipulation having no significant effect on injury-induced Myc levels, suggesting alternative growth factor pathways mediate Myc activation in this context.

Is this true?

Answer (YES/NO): NO